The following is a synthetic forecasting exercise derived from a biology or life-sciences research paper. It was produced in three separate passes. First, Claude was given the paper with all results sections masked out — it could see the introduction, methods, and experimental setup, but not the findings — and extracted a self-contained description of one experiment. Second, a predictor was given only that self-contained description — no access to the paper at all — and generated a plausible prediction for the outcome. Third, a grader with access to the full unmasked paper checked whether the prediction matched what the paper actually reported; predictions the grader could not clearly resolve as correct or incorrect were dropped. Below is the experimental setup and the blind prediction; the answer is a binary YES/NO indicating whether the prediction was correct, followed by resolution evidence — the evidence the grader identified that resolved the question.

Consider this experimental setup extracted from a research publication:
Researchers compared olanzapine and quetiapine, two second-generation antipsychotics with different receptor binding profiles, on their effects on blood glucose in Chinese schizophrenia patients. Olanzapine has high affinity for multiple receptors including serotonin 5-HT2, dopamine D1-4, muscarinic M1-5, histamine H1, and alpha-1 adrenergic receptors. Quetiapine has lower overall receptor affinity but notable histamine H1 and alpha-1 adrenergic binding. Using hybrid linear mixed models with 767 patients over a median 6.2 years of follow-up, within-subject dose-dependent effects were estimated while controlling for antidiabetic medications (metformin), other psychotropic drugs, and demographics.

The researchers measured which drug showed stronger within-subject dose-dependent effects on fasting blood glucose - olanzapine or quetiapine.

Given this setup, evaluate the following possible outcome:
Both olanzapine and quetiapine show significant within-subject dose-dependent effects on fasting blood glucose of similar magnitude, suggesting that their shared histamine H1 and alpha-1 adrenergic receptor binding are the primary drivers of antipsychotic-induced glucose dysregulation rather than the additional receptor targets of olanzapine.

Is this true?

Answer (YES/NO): NO